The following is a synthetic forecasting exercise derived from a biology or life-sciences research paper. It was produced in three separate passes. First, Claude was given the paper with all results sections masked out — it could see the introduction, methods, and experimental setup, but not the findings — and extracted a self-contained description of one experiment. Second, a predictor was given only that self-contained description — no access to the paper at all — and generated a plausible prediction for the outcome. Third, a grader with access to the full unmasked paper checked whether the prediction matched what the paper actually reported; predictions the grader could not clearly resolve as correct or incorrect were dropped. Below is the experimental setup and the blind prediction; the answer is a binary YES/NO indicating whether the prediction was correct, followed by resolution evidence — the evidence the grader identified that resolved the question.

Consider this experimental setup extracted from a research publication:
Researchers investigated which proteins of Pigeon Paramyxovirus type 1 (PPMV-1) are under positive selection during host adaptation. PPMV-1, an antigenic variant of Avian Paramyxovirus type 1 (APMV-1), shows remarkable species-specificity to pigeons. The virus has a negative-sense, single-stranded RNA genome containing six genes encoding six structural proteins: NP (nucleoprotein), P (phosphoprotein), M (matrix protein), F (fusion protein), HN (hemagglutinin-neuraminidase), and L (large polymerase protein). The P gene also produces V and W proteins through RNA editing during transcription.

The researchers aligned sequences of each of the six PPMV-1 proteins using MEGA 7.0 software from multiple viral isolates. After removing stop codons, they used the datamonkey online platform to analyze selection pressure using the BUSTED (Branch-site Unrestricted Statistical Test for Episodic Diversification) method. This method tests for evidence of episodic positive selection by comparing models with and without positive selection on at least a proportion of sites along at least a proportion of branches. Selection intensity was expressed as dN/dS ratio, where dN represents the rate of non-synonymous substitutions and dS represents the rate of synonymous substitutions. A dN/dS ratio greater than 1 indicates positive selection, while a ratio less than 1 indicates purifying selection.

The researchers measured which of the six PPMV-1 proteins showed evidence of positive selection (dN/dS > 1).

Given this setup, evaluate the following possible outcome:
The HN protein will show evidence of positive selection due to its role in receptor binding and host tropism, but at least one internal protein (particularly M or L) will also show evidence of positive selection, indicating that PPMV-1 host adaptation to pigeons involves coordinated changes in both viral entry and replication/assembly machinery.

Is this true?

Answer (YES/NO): NO